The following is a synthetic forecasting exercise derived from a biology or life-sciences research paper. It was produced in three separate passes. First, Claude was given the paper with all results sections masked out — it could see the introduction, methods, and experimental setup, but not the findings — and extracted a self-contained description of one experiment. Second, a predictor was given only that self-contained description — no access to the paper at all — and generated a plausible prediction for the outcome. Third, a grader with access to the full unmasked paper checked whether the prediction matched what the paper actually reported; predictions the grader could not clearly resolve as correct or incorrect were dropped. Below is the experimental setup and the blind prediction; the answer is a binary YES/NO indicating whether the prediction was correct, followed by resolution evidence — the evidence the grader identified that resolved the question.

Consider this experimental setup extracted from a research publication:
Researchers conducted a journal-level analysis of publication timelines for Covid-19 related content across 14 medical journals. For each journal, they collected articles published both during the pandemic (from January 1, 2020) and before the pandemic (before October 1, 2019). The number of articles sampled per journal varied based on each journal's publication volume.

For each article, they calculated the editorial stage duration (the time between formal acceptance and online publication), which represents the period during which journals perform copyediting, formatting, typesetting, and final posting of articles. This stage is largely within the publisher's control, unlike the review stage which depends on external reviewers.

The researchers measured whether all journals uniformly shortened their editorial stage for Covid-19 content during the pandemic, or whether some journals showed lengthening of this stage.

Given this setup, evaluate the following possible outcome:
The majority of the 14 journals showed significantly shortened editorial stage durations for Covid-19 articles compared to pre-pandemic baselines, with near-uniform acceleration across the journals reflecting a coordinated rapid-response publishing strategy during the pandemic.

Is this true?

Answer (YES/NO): NO